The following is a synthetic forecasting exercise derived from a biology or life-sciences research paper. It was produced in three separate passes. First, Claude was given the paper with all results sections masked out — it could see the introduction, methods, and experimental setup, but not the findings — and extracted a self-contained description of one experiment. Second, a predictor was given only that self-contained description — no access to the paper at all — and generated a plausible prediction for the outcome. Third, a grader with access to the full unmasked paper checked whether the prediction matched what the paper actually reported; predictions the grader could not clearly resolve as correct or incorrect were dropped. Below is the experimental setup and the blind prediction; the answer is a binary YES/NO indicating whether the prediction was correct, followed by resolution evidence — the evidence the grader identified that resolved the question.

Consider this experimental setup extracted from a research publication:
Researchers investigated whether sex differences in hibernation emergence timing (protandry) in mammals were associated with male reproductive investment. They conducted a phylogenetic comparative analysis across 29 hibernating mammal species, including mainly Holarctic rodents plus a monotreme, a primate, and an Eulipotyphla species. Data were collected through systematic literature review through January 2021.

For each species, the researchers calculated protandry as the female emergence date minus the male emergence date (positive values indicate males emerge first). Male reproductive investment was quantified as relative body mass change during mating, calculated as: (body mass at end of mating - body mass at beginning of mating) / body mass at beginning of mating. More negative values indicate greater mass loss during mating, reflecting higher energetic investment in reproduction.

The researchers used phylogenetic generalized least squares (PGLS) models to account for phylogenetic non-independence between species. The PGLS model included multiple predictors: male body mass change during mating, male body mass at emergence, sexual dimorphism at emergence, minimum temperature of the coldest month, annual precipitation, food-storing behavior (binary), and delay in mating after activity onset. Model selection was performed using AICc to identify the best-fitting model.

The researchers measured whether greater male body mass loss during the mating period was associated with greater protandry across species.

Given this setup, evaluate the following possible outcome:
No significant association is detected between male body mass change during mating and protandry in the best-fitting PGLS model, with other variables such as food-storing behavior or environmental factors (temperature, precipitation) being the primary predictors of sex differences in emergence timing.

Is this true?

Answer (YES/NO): NO